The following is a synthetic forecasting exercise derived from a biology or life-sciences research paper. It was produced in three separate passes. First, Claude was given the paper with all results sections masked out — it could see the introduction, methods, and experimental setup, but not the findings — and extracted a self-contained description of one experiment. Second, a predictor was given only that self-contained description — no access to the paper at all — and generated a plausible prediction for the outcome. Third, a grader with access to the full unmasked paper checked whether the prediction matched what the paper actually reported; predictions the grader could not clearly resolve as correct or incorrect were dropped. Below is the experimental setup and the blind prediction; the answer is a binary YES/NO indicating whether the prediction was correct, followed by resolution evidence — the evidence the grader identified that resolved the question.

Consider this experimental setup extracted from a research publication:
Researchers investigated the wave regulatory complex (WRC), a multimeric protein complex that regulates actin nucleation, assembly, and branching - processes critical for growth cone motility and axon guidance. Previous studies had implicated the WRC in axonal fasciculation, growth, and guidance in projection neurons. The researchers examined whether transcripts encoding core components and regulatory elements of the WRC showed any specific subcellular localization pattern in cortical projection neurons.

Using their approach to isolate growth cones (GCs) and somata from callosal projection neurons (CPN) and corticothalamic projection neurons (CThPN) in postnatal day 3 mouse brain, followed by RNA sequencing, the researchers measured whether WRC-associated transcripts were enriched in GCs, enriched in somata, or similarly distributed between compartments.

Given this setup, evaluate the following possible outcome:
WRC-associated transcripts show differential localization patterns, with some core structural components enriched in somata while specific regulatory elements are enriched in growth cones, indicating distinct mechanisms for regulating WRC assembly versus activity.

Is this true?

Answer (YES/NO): NO